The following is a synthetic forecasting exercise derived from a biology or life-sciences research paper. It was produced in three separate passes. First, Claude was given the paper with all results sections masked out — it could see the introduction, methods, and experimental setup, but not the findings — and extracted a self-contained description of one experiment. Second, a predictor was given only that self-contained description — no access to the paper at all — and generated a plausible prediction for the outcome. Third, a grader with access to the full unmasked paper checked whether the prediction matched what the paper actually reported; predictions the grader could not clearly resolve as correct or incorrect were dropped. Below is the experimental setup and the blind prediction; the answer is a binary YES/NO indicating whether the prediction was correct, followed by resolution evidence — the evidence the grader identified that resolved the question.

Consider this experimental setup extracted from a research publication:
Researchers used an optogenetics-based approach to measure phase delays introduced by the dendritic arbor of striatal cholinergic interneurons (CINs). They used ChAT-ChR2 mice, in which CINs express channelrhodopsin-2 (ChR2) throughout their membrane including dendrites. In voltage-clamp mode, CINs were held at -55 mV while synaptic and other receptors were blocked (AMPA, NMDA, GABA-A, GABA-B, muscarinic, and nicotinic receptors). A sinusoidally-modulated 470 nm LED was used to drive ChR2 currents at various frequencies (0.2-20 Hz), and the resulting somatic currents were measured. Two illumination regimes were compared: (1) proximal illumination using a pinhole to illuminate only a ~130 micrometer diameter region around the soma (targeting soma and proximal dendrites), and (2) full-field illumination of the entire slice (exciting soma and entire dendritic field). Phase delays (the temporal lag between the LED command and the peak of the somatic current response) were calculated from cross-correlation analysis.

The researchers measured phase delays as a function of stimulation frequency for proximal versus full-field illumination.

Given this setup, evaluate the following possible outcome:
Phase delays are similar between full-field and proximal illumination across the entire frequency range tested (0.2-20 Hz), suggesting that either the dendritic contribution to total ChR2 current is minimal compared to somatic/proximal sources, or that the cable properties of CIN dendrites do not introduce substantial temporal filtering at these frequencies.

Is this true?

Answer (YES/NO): NO